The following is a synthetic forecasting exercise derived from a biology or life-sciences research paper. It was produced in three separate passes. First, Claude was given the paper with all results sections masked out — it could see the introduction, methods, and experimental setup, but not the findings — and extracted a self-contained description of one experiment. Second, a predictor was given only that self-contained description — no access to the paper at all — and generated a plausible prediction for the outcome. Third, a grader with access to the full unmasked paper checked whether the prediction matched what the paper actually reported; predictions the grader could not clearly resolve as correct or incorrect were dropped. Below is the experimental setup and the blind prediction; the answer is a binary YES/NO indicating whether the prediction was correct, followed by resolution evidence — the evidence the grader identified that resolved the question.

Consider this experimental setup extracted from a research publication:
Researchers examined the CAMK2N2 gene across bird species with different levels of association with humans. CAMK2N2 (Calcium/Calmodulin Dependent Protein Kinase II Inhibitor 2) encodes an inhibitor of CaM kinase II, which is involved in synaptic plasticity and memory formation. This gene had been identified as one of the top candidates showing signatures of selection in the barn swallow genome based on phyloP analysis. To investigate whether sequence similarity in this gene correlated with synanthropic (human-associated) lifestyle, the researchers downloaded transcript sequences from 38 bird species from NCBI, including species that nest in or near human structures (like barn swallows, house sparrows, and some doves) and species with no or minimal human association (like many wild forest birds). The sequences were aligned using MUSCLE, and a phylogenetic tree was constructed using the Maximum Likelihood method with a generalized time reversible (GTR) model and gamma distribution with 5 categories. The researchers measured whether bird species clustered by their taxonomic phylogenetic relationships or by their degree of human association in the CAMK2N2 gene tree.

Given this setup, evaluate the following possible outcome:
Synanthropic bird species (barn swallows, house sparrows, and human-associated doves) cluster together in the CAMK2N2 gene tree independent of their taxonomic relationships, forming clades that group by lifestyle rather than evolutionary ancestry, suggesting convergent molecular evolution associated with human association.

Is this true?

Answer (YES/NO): NO